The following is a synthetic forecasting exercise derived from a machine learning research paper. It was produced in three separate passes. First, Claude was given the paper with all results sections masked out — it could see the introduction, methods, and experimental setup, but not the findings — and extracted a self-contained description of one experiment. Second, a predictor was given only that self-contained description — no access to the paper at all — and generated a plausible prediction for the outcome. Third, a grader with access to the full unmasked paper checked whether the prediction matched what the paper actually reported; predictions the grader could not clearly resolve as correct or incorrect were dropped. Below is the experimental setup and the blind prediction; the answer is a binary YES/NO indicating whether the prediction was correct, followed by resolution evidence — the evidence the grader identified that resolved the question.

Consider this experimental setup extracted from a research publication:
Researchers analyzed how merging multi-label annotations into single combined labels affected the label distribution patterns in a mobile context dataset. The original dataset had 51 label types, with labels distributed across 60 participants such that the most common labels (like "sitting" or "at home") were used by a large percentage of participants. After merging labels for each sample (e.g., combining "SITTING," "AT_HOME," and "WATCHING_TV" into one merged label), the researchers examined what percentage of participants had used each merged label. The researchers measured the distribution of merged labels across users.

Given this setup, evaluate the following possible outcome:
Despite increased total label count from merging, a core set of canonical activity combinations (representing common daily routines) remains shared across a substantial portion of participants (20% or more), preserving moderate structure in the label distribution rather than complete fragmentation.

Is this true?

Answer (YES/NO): NO